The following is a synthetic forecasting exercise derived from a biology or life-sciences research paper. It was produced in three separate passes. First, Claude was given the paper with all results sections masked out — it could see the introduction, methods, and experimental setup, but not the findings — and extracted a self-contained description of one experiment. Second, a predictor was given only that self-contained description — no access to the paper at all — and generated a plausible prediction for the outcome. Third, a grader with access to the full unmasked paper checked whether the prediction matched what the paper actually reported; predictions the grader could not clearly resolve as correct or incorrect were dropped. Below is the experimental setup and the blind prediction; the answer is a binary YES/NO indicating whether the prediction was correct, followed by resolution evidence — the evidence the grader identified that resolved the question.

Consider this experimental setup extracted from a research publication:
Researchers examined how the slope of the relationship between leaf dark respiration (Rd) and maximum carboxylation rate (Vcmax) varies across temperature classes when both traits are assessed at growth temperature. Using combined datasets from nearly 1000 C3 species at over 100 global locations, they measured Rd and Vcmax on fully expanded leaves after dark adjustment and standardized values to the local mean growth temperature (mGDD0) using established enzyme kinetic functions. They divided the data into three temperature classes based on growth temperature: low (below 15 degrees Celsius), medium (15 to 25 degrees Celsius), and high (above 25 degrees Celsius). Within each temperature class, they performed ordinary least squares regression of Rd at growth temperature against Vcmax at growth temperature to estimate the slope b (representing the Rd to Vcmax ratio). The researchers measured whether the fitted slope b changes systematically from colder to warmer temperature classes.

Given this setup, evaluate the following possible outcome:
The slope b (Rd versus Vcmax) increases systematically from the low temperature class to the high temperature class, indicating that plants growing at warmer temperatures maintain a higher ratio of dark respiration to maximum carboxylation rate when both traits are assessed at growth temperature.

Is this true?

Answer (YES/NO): NO